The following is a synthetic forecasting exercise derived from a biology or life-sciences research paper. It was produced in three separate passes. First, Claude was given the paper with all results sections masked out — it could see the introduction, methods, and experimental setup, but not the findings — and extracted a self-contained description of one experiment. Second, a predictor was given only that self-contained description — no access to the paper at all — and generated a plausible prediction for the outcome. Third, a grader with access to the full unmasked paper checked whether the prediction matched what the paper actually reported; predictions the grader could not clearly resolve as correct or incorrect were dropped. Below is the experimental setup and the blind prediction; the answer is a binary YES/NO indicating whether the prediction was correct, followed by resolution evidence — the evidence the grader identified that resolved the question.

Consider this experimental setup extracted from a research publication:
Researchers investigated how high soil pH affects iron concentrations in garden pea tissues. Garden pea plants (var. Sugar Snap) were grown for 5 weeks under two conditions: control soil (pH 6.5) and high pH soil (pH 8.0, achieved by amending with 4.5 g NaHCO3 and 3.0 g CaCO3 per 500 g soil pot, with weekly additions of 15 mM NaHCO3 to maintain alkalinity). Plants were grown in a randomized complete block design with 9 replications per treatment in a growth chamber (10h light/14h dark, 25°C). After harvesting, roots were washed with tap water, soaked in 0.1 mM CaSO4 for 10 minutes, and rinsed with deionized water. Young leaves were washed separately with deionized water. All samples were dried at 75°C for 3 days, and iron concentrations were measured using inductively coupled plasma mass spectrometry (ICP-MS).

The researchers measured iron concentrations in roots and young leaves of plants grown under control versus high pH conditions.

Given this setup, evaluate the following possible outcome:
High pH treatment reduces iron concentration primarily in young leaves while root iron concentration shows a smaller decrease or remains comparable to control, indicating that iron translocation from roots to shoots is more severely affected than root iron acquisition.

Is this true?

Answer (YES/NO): NO